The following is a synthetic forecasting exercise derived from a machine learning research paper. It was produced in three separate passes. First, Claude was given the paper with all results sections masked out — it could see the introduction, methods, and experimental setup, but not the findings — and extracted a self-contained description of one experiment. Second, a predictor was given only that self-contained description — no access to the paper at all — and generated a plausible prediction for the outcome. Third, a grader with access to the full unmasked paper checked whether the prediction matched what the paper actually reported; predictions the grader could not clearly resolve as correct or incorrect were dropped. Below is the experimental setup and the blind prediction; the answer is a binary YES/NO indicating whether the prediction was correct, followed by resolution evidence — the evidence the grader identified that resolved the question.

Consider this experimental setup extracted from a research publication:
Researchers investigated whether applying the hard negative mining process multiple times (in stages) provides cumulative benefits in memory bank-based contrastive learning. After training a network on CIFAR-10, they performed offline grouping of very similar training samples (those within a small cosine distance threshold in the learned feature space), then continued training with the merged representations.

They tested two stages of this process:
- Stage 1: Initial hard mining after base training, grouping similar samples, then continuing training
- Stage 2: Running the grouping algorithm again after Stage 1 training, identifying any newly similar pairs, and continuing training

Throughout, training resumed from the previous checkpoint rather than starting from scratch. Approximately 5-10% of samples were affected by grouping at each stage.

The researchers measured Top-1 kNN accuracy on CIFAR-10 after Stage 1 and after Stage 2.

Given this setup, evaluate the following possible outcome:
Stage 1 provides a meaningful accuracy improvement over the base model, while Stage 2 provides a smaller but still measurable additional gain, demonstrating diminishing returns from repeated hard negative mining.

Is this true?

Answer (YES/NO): YES